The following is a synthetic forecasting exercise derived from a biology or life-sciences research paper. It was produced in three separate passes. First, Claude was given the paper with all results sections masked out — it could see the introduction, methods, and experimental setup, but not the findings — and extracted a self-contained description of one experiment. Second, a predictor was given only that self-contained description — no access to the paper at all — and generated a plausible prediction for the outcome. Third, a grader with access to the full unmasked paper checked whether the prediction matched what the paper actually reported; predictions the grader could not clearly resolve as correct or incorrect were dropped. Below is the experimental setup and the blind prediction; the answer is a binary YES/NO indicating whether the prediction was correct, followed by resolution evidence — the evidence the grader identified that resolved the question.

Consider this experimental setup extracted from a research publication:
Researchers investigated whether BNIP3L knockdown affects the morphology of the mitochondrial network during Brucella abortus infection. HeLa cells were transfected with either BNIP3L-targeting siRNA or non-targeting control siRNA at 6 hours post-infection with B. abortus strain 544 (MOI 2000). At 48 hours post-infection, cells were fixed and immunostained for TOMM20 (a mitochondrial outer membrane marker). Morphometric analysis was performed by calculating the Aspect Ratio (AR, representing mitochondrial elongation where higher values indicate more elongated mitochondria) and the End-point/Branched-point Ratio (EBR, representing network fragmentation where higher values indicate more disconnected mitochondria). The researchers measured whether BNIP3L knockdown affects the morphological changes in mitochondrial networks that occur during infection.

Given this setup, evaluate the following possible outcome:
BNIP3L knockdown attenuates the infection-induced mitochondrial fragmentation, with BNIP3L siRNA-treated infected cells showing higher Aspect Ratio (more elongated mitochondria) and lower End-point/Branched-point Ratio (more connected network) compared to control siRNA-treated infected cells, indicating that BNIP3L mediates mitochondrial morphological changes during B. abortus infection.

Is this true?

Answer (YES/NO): YES